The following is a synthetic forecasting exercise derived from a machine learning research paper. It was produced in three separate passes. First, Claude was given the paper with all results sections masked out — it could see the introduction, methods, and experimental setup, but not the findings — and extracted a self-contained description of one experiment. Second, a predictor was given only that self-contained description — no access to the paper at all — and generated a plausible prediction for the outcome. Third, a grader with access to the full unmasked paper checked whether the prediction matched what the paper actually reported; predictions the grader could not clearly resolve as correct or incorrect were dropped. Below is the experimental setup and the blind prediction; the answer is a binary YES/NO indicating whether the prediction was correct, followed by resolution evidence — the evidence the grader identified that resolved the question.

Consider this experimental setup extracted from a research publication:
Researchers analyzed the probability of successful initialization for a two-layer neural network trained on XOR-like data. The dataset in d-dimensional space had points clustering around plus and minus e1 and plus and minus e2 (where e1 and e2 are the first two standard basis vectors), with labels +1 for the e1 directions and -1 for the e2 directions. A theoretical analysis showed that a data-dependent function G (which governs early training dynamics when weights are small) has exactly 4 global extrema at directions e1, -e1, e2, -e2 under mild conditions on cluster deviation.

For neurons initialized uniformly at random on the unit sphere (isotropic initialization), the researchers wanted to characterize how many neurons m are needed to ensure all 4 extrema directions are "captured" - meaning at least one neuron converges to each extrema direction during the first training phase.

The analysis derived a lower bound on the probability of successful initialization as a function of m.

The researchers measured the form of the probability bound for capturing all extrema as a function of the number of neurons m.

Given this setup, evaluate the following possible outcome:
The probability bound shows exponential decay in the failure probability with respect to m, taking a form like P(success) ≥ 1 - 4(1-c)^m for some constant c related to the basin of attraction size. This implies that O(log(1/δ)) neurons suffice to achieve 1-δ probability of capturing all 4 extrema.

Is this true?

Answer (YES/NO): YES